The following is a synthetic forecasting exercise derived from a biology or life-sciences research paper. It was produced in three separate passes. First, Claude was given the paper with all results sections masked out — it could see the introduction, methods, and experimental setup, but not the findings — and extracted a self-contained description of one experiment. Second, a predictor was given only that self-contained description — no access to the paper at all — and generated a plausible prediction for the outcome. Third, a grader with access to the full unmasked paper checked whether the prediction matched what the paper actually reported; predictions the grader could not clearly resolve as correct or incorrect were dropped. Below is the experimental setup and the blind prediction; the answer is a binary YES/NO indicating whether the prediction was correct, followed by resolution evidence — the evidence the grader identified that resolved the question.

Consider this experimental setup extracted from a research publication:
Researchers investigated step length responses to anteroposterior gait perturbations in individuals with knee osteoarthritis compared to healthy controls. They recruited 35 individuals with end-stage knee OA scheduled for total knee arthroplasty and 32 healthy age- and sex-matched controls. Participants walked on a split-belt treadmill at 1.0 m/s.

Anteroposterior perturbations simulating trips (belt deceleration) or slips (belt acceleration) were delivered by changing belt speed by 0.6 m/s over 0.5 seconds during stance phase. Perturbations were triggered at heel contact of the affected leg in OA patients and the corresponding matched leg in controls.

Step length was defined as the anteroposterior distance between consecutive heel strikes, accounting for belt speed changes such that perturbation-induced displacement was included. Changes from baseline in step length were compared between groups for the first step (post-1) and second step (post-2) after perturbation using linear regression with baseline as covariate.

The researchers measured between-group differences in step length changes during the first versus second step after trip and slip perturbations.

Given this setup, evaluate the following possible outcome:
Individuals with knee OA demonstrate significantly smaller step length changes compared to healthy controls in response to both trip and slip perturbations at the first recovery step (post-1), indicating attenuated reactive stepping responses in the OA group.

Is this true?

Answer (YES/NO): NO